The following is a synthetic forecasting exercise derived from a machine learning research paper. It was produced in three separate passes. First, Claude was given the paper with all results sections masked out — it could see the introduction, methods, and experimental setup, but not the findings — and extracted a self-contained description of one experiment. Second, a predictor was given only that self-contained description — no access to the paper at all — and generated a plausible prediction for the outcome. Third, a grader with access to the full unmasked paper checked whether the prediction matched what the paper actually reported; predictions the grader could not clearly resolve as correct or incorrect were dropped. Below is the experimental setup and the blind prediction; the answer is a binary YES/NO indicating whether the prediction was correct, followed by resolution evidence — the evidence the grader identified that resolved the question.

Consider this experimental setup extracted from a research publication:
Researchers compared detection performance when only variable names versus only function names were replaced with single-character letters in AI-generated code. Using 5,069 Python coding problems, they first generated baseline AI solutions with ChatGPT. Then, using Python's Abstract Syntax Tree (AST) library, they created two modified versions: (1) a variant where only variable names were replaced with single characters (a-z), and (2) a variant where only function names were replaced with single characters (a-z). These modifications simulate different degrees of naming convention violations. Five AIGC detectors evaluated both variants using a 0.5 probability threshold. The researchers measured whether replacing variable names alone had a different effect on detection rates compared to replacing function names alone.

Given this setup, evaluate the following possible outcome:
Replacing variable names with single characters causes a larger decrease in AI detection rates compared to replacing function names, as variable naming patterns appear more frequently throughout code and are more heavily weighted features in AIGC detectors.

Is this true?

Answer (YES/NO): NO